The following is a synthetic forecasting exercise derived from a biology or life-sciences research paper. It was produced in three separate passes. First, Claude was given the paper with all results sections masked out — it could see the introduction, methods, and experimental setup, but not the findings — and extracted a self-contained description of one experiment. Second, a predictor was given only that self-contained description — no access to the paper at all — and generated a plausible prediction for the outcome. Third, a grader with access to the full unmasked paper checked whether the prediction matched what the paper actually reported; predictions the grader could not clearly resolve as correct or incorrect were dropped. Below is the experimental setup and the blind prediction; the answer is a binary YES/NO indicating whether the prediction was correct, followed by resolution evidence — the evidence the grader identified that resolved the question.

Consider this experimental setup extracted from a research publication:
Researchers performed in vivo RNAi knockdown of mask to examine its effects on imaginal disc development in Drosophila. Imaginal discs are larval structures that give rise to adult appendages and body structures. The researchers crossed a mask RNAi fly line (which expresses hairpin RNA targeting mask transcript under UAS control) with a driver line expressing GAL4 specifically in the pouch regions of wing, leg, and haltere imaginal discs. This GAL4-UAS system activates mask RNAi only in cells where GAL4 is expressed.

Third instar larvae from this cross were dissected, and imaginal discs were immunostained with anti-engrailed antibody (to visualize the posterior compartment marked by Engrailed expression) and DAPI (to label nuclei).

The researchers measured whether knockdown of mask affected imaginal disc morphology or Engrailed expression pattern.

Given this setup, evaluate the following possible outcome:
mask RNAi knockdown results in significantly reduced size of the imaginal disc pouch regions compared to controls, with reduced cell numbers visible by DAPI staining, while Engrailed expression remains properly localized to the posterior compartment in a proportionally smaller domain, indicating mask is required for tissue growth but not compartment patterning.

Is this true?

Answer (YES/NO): NO